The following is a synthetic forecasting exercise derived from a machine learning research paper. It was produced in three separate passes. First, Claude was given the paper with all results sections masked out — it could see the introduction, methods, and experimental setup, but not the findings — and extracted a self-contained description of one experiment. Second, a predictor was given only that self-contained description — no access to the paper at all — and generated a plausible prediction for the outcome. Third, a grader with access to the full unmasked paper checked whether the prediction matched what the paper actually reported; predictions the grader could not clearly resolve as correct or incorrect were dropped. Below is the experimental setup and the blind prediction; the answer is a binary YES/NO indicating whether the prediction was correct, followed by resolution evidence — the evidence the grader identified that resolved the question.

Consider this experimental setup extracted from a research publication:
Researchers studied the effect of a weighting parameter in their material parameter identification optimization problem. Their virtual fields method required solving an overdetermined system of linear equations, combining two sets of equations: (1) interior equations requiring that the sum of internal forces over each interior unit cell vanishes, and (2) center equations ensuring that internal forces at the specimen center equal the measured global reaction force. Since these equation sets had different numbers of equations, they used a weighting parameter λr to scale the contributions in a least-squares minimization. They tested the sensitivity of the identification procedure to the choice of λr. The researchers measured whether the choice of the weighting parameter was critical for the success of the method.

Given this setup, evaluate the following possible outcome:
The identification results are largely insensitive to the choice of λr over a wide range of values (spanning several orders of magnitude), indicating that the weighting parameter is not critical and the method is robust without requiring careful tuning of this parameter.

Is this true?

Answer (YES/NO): YES